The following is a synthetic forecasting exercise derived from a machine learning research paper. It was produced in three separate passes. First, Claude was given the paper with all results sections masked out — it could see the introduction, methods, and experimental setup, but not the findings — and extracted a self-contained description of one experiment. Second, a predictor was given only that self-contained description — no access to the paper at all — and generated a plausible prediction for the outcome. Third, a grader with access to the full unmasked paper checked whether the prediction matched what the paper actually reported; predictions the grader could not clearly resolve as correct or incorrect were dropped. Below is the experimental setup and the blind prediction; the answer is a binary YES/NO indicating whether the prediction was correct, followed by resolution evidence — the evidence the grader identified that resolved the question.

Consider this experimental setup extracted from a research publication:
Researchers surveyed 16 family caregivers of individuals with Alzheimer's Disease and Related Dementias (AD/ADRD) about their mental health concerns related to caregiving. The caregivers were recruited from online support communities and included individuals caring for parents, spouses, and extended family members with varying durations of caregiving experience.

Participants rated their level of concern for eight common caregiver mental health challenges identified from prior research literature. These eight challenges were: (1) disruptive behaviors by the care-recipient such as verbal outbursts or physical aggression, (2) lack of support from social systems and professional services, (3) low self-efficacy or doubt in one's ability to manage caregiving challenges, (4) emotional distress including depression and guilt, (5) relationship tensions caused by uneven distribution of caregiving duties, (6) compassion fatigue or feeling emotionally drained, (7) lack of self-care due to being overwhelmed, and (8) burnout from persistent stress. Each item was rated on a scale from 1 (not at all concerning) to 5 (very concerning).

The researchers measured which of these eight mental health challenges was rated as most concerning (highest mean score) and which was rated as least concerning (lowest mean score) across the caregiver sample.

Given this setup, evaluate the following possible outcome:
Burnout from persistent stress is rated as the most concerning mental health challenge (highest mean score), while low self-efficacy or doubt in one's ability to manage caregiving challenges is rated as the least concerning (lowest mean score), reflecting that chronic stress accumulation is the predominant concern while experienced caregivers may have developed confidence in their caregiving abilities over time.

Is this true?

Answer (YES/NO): NO